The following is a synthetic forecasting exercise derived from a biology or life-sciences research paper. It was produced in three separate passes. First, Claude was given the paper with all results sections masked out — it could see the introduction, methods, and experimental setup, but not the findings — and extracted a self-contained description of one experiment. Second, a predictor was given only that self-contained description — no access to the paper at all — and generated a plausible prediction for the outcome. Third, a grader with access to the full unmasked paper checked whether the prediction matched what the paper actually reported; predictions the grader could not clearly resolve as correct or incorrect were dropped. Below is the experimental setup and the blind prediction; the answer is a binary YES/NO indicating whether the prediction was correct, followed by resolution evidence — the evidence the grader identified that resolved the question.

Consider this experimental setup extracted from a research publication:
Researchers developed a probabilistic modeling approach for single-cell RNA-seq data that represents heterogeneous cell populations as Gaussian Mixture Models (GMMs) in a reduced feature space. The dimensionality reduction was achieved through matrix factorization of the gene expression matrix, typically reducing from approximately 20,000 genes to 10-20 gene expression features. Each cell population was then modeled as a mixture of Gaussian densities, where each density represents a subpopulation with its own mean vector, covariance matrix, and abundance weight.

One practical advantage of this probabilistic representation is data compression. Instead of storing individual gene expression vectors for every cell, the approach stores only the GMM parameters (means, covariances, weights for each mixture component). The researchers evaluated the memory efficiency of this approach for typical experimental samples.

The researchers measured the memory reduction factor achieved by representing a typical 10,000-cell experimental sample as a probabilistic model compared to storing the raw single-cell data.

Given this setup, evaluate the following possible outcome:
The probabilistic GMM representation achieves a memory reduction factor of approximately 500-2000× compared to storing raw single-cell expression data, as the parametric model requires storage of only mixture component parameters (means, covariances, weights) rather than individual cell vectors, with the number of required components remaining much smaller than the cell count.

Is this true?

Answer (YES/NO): NO